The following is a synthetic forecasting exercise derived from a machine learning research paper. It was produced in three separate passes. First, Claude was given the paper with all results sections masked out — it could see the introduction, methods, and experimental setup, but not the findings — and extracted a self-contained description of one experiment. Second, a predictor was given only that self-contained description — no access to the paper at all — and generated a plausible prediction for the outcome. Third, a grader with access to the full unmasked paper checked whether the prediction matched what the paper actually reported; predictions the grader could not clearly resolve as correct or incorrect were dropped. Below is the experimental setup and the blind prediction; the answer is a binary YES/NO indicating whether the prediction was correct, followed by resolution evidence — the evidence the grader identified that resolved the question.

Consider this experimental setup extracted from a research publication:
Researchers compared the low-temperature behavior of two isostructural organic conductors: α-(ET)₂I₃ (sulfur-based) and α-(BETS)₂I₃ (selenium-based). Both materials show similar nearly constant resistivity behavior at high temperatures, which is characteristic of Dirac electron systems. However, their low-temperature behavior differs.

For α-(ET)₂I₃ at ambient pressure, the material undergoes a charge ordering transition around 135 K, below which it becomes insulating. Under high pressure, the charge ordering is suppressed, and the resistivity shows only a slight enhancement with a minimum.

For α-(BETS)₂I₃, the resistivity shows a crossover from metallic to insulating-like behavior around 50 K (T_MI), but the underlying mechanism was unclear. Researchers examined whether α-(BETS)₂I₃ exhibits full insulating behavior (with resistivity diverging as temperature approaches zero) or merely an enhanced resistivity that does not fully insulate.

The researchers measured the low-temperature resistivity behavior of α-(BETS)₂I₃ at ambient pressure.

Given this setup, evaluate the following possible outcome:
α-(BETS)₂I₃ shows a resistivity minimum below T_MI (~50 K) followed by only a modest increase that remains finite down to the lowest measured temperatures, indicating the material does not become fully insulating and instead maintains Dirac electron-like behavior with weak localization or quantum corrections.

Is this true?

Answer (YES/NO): NO